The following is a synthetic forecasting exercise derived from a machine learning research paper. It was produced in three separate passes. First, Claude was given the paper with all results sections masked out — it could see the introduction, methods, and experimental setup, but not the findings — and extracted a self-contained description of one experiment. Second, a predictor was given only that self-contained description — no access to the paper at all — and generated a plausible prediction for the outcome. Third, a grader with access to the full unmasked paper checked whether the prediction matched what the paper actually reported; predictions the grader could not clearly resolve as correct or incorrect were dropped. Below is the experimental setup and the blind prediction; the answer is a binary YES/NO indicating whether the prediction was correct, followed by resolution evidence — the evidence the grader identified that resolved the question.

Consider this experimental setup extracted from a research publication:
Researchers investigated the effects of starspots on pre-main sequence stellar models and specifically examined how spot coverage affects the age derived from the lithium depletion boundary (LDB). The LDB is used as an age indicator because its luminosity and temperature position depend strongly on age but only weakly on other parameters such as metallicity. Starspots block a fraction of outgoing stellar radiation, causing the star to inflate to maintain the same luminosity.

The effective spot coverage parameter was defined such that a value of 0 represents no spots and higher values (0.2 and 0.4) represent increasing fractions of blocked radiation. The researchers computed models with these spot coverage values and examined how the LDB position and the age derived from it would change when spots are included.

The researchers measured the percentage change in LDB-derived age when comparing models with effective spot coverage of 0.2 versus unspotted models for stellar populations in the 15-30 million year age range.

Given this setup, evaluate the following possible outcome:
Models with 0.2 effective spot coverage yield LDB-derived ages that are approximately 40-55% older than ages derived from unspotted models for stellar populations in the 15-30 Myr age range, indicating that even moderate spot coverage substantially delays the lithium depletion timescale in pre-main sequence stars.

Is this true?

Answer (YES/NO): NO